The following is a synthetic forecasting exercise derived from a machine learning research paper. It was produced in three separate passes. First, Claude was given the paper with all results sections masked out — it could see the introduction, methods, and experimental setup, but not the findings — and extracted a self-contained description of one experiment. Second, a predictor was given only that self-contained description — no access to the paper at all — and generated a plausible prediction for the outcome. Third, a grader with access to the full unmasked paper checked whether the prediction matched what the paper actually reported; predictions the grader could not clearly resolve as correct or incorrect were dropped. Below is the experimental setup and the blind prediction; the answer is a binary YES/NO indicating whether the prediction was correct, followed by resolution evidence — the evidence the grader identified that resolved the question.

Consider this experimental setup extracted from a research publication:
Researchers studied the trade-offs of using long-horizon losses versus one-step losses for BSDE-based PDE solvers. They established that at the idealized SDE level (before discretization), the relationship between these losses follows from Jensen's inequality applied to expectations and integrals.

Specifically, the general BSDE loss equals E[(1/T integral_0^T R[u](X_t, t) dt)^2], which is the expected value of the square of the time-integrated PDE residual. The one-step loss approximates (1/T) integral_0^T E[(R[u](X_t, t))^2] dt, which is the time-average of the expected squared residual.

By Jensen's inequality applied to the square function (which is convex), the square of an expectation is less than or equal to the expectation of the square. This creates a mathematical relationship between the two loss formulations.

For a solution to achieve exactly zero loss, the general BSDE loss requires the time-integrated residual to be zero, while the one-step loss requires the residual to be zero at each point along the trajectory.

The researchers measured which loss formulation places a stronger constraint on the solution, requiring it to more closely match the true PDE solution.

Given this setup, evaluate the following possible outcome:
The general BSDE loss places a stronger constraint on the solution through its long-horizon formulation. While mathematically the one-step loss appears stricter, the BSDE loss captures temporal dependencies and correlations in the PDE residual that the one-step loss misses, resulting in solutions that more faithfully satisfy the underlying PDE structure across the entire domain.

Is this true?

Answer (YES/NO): NO